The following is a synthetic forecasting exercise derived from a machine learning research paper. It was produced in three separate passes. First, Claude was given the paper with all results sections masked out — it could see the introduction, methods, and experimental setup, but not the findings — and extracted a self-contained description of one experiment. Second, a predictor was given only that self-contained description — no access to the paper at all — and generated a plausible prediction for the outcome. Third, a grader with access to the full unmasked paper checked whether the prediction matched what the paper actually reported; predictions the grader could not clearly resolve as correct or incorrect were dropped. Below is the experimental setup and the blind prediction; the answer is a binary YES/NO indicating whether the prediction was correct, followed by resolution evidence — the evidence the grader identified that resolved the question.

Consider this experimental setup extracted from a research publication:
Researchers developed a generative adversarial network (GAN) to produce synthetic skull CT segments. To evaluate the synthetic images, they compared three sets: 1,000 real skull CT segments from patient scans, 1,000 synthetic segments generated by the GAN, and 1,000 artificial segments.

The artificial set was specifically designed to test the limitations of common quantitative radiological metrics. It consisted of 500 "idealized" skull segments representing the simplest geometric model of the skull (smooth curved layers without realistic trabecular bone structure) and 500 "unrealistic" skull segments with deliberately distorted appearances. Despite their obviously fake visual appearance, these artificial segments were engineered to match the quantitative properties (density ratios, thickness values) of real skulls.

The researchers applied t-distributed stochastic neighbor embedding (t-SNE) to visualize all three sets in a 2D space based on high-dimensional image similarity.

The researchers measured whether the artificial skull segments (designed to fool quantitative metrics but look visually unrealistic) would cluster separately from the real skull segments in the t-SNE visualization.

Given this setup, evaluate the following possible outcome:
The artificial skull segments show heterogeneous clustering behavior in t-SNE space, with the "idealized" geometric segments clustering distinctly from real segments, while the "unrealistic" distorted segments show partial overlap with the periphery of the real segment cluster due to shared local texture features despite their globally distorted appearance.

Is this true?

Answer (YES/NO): NO